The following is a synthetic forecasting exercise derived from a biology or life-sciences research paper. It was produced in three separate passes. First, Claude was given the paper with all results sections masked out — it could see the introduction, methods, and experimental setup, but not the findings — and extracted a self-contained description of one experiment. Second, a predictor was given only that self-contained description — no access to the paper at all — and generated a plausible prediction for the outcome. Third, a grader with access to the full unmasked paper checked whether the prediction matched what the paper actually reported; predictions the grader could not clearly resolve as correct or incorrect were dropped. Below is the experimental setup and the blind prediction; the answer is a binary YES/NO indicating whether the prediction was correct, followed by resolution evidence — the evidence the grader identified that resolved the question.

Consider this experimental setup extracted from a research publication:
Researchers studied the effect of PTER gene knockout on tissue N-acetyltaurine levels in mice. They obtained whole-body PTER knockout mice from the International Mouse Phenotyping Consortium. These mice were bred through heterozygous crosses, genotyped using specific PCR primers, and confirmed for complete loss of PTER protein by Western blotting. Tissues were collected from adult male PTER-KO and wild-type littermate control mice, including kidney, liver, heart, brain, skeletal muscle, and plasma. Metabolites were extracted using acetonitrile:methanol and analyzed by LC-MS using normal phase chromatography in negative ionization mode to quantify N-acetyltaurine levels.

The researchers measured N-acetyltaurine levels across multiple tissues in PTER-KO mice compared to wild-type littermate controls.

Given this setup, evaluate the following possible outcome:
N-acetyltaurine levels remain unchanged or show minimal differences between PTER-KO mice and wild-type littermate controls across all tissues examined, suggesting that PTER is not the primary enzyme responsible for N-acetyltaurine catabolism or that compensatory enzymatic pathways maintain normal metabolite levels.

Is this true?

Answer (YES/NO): NO